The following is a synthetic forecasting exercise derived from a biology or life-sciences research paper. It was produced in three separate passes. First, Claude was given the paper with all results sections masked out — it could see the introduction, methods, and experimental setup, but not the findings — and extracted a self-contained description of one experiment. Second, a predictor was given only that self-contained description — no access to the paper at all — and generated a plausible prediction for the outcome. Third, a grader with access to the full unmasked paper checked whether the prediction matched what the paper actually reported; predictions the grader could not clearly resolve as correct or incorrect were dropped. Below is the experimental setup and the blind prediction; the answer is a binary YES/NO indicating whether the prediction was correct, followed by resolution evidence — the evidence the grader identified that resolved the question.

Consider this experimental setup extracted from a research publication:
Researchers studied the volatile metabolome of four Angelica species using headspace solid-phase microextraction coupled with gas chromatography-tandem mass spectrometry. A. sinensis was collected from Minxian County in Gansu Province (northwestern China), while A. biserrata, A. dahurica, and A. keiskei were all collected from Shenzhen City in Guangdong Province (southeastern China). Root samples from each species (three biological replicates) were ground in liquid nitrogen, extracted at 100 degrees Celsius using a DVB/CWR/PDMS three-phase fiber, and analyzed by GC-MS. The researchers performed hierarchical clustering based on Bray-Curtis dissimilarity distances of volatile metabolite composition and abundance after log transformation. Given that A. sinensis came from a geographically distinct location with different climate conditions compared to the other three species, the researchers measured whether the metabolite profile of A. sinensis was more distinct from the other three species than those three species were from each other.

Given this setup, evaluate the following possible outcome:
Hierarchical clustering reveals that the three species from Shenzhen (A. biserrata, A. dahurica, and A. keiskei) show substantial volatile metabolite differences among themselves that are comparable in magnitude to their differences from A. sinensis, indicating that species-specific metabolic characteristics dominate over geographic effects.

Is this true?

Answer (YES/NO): NO